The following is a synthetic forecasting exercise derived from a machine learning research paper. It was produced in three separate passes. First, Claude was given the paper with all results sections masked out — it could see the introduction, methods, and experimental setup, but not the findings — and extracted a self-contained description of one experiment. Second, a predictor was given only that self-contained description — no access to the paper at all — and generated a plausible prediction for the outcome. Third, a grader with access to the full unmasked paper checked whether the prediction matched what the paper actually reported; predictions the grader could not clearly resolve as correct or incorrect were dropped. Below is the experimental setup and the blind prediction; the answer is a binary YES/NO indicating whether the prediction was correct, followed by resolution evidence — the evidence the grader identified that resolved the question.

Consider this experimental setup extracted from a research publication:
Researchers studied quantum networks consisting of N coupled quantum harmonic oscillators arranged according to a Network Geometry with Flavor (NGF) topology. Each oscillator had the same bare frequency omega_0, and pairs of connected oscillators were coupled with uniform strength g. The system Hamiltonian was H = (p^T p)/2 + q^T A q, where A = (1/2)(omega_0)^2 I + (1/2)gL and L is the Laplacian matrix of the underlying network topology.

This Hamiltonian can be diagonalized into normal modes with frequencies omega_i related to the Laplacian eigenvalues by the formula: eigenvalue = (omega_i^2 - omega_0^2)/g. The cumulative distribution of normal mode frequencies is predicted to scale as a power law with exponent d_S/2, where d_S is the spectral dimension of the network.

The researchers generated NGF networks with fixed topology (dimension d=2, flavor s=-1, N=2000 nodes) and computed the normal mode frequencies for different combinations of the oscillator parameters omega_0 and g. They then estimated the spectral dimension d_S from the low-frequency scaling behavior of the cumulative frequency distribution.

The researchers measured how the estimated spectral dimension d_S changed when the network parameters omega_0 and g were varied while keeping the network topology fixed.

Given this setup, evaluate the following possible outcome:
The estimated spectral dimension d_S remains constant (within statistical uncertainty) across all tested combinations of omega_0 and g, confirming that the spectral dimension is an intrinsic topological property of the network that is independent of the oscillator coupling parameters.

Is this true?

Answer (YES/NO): YES